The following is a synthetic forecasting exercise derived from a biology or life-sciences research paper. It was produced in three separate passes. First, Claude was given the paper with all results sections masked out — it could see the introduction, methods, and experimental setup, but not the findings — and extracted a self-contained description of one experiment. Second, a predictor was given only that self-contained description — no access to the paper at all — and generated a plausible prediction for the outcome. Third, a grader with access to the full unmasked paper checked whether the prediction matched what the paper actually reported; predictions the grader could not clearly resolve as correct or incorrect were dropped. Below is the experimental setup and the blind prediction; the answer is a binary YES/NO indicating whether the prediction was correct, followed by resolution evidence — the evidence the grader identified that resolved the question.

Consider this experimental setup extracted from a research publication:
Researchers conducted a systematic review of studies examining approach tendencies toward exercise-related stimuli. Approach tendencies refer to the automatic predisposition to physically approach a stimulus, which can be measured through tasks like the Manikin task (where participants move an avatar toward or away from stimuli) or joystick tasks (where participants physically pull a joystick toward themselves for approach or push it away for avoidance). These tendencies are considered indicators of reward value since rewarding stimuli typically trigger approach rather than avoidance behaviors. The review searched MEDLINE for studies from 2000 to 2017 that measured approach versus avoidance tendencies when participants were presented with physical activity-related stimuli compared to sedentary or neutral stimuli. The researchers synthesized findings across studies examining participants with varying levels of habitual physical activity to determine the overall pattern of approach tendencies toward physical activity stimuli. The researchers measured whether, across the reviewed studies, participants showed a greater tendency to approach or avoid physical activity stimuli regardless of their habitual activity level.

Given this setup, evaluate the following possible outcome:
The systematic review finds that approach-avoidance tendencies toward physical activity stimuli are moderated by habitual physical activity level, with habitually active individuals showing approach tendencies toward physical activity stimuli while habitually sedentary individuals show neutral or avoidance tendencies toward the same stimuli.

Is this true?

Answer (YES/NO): NO